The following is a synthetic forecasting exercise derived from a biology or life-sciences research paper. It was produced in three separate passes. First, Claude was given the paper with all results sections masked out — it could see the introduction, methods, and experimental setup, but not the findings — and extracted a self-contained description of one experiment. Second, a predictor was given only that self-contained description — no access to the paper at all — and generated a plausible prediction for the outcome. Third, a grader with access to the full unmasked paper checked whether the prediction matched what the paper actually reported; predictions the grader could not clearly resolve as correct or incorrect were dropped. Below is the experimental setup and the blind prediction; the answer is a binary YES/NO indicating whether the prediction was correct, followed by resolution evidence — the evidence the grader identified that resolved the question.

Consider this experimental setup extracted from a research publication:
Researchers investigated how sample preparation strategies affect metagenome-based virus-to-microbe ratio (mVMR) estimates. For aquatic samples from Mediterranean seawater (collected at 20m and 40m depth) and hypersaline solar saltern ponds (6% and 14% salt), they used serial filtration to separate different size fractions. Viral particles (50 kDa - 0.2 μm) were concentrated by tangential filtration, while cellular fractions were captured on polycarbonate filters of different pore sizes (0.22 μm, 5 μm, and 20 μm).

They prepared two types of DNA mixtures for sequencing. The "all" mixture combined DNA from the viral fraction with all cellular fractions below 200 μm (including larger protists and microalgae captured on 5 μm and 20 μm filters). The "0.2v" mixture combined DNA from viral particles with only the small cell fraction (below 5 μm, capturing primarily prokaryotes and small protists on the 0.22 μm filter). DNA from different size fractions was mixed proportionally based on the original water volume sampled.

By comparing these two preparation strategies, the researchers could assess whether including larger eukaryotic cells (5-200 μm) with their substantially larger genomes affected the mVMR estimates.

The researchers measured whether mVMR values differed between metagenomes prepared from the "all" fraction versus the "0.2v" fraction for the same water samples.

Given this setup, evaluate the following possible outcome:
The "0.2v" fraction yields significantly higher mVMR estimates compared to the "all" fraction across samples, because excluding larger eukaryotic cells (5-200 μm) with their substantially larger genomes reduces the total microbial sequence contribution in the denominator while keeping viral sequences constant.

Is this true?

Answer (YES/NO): NO